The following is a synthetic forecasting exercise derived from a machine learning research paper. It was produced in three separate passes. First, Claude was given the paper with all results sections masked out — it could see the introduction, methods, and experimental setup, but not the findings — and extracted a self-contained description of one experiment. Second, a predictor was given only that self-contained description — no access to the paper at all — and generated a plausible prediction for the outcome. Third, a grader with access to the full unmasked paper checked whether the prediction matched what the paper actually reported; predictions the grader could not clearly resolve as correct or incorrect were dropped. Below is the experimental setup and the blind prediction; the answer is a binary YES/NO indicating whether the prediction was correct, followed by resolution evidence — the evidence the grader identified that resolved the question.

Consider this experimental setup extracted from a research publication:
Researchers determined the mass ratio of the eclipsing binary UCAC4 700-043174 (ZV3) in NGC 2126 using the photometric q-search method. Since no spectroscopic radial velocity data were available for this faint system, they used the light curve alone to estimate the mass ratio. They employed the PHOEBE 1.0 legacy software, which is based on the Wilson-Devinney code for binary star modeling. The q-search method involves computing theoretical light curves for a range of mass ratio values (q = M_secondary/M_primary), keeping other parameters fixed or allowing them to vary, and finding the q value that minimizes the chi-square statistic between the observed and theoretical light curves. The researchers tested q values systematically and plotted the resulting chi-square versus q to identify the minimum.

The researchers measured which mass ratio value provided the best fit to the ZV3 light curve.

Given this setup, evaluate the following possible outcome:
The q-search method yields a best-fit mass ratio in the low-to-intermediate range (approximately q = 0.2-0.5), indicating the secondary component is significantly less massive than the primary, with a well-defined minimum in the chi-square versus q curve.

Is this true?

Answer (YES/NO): YES